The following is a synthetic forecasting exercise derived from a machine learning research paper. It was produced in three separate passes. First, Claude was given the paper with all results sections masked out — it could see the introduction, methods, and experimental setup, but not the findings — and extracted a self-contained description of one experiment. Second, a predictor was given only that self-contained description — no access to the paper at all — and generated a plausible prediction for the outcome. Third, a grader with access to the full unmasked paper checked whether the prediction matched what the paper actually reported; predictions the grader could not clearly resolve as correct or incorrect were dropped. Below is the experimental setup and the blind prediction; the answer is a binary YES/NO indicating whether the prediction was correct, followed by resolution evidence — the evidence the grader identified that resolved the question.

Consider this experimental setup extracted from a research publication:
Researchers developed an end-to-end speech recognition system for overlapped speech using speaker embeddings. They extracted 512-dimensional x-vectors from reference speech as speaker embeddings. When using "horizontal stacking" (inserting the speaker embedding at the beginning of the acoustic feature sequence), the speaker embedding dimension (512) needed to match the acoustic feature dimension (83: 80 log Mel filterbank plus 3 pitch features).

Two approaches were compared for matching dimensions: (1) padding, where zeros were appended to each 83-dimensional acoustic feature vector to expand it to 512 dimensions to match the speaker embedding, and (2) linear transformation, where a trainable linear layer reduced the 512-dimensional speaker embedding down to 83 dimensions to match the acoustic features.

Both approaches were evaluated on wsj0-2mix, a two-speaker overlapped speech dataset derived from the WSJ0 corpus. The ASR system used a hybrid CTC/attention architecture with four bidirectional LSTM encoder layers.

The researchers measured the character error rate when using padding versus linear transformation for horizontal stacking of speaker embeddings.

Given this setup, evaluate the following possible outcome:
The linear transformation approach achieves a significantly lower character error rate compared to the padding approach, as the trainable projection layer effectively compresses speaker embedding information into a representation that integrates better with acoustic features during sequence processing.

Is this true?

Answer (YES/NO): YES